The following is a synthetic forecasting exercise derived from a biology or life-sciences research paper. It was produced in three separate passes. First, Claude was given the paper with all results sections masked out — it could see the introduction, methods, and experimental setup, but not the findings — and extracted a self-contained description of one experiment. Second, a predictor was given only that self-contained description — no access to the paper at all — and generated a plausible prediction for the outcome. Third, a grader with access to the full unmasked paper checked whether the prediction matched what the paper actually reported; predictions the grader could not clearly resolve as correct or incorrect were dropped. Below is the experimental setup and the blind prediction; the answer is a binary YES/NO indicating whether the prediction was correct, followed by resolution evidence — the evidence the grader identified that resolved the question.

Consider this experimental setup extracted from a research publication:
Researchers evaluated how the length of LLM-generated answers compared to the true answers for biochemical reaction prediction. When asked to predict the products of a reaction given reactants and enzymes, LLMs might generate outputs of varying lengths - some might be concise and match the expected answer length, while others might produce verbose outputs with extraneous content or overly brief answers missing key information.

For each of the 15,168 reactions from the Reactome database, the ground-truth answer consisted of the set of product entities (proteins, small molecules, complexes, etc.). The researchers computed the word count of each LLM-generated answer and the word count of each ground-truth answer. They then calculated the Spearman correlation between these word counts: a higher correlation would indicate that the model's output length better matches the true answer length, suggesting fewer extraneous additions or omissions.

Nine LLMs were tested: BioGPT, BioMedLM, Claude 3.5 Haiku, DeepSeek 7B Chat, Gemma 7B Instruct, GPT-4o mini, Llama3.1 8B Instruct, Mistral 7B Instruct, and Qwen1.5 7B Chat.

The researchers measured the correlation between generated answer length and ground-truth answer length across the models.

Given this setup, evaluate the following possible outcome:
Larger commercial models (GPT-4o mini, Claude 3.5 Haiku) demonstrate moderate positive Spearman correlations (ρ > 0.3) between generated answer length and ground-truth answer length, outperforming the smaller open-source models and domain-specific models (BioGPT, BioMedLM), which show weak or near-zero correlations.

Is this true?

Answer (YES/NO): NO